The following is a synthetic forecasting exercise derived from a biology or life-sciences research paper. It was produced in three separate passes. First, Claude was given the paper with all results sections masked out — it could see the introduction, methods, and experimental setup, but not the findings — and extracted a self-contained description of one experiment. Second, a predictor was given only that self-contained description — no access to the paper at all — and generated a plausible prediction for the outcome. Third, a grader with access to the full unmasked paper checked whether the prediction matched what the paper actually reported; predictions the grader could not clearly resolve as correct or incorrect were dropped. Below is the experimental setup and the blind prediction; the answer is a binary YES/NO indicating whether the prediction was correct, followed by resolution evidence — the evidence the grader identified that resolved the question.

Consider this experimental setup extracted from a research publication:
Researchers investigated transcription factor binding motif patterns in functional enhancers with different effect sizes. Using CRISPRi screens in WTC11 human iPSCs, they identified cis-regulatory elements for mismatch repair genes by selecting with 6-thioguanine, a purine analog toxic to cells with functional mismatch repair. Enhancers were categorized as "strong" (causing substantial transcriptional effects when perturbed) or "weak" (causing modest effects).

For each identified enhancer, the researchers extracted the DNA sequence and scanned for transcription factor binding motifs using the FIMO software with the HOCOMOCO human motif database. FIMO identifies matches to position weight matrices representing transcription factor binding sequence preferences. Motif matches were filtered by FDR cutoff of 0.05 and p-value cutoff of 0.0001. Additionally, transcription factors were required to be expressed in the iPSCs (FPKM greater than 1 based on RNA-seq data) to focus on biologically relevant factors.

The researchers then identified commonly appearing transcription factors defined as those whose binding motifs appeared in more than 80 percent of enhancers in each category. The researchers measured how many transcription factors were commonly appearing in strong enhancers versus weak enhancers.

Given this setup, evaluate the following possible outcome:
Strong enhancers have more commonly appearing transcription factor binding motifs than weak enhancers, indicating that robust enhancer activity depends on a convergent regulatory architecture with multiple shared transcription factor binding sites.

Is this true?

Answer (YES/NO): YES